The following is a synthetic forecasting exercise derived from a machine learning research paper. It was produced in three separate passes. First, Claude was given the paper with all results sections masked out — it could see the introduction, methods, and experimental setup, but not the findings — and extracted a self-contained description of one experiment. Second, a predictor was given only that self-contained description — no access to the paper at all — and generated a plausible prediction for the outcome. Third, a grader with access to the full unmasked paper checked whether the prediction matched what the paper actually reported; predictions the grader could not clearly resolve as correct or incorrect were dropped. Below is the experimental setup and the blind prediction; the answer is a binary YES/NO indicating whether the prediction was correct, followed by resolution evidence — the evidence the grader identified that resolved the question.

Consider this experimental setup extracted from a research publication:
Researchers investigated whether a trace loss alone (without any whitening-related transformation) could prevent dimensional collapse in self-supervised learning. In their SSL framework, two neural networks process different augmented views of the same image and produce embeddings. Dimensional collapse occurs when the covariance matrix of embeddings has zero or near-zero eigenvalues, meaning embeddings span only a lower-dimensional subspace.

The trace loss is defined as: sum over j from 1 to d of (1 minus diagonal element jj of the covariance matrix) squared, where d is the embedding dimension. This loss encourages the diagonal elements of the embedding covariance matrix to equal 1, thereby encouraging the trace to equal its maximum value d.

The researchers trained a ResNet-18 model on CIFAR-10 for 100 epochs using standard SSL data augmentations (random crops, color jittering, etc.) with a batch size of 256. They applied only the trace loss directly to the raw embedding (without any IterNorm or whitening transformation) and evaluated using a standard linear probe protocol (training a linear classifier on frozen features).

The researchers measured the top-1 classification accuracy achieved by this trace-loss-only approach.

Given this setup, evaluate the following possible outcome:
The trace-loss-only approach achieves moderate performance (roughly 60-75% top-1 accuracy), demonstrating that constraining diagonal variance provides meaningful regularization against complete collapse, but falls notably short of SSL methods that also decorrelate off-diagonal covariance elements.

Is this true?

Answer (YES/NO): NO